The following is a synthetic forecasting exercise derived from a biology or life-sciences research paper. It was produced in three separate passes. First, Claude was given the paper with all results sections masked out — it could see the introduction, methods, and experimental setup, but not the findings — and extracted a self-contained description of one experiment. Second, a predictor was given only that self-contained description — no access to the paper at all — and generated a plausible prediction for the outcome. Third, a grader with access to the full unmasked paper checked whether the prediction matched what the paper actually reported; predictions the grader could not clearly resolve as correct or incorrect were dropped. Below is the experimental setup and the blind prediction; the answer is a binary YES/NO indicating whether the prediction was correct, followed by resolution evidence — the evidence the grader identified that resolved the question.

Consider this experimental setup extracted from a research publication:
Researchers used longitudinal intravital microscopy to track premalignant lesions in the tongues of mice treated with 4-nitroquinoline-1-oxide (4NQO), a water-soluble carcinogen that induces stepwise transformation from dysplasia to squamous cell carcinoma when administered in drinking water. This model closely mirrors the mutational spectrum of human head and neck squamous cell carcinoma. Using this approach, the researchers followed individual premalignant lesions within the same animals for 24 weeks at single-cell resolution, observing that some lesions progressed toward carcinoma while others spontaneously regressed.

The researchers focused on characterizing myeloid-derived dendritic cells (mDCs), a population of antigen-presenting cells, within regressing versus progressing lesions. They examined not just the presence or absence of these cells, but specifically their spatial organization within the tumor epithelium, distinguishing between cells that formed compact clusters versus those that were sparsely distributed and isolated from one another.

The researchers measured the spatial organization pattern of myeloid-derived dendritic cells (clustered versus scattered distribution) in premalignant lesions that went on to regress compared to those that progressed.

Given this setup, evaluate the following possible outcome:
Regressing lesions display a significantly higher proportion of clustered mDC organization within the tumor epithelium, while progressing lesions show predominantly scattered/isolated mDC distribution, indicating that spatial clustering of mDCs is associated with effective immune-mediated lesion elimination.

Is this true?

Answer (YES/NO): YES